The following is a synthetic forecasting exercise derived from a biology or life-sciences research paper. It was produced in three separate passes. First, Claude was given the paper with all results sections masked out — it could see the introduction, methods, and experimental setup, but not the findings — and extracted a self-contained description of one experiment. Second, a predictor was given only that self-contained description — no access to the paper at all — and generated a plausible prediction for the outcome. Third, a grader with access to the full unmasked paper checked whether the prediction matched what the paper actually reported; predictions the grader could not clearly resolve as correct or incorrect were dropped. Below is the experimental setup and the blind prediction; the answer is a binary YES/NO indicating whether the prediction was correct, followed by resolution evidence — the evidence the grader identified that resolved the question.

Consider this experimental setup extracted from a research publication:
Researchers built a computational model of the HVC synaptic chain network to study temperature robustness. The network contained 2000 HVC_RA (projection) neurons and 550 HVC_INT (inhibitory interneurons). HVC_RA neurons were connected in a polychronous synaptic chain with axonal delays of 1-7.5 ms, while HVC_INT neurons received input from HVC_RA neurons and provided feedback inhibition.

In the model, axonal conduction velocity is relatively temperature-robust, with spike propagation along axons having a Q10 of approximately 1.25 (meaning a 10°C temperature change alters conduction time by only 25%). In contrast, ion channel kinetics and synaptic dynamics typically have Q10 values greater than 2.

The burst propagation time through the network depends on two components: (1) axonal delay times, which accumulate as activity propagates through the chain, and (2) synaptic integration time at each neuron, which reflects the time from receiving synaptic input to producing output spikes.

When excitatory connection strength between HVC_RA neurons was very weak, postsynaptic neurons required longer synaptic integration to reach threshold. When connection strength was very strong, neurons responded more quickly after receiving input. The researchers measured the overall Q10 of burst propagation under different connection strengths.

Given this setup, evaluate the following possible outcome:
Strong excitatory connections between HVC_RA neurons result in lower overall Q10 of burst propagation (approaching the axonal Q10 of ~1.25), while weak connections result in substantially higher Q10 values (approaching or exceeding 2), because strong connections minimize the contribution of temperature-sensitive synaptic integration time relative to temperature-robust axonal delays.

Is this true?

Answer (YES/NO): NO